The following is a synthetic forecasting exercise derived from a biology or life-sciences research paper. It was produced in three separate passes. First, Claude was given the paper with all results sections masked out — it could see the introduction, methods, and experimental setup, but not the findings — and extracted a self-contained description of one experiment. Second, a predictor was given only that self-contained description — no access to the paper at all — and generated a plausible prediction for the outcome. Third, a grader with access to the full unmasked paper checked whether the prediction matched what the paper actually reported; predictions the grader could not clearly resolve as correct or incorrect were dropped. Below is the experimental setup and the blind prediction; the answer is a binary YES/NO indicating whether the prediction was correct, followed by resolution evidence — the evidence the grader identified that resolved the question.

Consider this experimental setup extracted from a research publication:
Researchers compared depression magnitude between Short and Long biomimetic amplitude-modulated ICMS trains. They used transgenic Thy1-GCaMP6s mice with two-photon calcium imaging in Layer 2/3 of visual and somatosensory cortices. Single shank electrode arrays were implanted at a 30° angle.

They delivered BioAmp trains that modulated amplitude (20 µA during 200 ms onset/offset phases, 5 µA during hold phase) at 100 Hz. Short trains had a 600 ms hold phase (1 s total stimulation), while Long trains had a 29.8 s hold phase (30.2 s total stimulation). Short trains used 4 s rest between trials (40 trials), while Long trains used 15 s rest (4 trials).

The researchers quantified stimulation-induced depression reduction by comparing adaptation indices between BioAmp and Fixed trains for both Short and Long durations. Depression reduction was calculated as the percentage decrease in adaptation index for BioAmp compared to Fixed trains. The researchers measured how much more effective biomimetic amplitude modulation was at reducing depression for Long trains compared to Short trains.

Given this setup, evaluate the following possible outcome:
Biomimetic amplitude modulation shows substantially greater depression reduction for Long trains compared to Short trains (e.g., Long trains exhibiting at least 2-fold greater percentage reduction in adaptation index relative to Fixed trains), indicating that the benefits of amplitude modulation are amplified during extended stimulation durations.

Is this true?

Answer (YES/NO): YES